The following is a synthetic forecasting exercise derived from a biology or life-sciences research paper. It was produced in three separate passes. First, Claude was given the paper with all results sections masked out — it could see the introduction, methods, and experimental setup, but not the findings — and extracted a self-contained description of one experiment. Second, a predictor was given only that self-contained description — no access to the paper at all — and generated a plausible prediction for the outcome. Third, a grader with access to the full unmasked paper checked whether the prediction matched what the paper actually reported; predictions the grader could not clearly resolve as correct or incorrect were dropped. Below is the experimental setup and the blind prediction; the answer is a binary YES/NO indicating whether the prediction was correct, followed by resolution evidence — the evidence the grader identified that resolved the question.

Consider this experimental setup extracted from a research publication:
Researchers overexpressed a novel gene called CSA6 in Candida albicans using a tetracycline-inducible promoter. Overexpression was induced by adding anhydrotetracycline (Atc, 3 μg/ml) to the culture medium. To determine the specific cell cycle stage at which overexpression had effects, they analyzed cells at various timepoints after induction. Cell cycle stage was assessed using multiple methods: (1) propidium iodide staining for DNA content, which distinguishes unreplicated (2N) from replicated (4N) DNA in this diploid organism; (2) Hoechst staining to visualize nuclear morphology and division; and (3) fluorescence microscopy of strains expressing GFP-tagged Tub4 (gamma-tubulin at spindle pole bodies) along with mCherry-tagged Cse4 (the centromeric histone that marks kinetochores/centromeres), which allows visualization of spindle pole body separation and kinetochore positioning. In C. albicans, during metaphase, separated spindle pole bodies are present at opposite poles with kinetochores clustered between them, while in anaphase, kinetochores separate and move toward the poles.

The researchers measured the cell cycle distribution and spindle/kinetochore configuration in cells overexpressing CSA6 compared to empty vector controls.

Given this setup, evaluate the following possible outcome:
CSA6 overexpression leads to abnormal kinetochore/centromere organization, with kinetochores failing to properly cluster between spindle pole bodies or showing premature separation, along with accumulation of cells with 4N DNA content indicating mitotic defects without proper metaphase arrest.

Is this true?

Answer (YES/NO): NO